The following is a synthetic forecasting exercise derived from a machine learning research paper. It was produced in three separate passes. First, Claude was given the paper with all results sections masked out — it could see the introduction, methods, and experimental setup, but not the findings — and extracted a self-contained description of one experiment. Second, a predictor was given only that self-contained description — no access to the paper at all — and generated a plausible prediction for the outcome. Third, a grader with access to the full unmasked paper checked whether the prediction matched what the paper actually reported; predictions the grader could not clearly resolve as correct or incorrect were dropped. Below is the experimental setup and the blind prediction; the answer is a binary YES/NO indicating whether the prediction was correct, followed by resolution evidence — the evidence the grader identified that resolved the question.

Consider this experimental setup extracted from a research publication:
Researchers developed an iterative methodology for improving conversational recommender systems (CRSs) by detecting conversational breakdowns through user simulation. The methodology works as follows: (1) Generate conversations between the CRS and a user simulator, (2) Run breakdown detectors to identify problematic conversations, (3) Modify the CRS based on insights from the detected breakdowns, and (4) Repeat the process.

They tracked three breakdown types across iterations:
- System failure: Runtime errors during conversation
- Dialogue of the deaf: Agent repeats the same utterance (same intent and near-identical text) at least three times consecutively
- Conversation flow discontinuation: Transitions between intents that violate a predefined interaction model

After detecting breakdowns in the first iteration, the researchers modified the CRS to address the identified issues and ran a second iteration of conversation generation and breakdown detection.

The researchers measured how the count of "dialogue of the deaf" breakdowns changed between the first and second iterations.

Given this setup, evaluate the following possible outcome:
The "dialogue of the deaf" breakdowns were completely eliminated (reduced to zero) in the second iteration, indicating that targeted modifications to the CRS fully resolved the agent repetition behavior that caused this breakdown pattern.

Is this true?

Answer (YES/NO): NO